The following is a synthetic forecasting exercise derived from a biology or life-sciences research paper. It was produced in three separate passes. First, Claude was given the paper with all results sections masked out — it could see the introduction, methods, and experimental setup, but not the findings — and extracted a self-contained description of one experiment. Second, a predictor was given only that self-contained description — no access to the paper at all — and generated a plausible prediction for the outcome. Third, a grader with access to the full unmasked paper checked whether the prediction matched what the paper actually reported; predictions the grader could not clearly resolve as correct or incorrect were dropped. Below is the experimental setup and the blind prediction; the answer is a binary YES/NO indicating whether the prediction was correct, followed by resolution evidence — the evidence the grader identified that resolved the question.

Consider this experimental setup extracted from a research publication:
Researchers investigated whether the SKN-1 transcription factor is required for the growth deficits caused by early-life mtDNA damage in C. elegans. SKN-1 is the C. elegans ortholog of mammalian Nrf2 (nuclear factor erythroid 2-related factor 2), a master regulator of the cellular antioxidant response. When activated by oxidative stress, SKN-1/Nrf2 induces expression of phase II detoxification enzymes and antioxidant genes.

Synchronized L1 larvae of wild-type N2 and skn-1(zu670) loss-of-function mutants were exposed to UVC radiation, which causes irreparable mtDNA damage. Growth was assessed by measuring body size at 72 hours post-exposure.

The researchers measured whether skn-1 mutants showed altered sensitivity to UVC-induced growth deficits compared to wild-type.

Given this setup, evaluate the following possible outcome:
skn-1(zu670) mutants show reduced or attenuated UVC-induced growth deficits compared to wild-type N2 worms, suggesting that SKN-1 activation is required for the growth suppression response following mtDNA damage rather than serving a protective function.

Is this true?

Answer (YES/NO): YES